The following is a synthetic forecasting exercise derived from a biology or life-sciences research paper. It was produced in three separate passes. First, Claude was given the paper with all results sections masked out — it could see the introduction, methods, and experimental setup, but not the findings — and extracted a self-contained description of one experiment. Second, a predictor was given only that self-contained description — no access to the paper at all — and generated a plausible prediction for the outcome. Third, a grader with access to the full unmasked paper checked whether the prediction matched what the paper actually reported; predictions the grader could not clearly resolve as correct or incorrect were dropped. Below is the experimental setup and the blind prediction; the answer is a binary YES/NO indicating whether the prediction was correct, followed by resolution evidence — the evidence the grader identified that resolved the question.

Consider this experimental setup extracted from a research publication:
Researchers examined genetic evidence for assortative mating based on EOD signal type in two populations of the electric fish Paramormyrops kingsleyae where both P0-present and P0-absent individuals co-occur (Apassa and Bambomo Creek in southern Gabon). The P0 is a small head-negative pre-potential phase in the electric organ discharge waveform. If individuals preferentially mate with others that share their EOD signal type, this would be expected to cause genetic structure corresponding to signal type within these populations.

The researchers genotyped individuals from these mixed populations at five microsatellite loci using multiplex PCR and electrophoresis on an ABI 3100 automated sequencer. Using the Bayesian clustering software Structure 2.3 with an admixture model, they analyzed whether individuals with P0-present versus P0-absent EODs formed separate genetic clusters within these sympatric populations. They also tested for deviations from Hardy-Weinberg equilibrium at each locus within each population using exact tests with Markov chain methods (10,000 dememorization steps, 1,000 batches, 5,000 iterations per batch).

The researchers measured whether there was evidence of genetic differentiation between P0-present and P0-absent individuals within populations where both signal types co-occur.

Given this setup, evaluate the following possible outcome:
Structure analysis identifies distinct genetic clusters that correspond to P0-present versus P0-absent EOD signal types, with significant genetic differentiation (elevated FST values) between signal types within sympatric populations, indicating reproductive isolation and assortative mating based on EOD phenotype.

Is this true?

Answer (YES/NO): NO